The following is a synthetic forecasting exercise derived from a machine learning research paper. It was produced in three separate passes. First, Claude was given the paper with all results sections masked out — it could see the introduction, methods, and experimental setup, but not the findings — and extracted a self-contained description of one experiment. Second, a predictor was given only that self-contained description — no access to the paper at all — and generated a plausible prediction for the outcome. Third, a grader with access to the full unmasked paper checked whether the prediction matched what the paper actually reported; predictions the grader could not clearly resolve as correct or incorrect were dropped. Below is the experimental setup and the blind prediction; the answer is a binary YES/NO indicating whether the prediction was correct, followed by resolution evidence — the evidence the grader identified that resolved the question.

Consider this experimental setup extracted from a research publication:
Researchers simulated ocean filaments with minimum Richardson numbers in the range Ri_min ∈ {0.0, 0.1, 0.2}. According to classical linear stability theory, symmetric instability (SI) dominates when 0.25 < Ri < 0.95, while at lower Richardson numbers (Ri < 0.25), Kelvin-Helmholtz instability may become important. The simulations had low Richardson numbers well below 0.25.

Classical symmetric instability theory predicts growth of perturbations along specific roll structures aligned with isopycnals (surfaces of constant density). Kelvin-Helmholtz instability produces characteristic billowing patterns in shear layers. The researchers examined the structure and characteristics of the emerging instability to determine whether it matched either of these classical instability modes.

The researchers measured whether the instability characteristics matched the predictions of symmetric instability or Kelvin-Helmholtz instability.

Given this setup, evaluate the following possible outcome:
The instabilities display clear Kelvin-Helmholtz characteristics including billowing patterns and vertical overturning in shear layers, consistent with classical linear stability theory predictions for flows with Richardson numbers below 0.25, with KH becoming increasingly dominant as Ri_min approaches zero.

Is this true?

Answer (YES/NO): NO